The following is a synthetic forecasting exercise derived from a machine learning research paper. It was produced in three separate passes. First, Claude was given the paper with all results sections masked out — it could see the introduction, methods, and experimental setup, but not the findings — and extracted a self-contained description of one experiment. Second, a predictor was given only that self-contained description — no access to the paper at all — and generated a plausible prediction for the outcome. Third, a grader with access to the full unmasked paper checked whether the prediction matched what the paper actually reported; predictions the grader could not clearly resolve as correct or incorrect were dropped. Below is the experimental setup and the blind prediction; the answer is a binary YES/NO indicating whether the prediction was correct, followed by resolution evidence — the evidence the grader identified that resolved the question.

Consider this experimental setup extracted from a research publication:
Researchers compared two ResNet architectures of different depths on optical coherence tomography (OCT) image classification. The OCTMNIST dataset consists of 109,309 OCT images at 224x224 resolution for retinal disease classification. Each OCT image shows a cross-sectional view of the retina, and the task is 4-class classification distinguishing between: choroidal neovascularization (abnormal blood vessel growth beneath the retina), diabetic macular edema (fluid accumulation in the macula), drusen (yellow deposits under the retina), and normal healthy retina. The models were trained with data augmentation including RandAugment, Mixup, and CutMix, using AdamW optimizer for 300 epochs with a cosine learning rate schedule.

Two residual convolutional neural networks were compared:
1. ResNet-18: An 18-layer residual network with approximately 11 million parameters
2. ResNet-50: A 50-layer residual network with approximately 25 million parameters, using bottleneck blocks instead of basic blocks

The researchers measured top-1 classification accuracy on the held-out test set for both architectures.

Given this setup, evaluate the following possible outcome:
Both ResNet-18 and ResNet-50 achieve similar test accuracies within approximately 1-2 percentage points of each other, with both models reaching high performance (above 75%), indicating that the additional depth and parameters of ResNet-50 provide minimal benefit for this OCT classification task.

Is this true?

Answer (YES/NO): YES